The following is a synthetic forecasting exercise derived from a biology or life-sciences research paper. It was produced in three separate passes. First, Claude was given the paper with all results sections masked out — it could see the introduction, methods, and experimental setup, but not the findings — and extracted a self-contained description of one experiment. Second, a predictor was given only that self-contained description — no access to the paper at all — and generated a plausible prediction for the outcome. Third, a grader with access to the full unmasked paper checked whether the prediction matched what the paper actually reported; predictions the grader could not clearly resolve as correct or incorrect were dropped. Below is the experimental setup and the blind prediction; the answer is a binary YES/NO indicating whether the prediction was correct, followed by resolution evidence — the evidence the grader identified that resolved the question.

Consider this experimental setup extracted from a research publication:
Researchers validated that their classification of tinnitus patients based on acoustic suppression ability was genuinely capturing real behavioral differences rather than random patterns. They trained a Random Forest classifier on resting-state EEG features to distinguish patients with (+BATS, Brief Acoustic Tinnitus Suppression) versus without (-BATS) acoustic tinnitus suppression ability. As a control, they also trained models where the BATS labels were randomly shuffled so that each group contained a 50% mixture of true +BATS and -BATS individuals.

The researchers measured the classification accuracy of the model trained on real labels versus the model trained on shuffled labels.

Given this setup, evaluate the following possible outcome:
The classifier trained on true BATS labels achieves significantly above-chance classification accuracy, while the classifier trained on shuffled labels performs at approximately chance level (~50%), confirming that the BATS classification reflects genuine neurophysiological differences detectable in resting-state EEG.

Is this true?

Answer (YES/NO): YES